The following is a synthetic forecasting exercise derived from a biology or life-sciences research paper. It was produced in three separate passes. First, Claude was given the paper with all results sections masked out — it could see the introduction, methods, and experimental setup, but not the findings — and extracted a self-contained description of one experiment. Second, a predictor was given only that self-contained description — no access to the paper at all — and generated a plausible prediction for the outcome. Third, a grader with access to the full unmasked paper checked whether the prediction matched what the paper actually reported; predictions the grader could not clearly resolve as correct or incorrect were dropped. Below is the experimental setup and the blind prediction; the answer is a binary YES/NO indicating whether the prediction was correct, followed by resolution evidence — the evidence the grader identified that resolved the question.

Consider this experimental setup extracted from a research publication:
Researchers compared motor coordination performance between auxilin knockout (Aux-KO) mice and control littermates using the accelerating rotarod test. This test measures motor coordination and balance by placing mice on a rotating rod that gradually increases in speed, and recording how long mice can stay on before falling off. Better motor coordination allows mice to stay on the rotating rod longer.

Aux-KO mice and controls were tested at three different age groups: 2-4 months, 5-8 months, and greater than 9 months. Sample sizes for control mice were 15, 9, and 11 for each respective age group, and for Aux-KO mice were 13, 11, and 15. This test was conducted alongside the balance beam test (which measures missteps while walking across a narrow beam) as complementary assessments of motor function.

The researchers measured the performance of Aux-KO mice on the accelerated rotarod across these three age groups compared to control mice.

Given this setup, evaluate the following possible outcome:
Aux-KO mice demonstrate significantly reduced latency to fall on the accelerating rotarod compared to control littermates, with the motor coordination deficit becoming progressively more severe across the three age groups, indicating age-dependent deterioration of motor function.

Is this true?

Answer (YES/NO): NO